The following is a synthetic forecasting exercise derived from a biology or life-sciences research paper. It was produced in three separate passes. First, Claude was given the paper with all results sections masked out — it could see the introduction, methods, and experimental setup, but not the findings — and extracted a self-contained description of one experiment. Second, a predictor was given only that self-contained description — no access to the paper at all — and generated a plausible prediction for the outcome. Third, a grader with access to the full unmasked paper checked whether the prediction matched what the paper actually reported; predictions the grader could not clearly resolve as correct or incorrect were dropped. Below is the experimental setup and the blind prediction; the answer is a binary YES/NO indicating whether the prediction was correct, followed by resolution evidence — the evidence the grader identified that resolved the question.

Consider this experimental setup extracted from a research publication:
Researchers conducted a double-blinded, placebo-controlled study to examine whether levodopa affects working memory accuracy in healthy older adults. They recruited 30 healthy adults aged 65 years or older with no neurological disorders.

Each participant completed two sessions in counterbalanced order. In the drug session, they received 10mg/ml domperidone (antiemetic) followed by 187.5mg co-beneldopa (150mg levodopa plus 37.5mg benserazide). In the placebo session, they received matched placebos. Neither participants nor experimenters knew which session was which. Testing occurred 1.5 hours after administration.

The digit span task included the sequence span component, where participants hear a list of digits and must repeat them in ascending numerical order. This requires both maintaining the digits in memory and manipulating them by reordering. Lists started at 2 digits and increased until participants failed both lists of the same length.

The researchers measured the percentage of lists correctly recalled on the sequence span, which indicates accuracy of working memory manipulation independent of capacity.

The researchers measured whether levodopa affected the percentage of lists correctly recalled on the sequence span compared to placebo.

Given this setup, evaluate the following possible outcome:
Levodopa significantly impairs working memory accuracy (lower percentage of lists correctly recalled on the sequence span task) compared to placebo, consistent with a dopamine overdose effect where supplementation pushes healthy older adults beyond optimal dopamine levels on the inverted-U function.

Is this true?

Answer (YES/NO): YES